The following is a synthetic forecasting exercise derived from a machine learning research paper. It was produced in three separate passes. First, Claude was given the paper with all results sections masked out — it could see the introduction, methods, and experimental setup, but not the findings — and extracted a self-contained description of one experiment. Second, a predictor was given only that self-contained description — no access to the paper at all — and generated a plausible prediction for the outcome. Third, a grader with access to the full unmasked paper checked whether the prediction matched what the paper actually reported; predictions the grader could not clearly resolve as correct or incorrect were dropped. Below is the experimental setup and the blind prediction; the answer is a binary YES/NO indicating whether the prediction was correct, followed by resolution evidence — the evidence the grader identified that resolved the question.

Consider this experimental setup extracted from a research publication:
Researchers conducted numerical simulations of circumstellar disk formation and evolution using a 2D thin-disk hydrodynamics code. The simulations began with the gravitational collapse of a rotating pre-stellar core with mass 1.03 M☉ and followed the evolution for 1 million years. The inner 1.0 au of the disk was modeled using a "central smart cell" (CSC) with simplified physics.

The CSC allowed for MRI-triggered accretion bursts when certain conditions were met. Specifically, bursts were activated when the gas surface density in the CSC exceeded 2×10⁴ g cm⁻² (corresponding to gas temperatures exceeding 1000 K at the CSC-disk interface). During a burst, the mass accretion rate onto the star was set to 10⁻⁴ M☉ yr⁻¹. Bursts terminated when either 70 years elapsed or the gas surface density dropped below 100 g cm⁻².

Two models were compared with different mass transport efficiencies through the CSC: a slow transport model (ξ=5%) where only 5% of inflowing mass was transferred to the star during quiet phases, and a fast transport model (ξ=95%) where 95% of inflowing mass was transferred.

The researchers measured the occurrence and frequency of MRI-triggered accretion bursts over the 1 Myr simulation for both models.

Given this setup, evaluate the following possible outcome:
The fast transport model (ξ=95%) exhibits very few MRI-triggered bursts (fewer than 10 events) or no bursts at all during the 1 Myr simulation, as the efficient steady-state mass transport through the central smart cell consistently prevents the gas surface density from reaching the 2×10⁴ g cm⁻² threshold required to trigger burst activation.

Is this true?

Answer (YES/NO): YES